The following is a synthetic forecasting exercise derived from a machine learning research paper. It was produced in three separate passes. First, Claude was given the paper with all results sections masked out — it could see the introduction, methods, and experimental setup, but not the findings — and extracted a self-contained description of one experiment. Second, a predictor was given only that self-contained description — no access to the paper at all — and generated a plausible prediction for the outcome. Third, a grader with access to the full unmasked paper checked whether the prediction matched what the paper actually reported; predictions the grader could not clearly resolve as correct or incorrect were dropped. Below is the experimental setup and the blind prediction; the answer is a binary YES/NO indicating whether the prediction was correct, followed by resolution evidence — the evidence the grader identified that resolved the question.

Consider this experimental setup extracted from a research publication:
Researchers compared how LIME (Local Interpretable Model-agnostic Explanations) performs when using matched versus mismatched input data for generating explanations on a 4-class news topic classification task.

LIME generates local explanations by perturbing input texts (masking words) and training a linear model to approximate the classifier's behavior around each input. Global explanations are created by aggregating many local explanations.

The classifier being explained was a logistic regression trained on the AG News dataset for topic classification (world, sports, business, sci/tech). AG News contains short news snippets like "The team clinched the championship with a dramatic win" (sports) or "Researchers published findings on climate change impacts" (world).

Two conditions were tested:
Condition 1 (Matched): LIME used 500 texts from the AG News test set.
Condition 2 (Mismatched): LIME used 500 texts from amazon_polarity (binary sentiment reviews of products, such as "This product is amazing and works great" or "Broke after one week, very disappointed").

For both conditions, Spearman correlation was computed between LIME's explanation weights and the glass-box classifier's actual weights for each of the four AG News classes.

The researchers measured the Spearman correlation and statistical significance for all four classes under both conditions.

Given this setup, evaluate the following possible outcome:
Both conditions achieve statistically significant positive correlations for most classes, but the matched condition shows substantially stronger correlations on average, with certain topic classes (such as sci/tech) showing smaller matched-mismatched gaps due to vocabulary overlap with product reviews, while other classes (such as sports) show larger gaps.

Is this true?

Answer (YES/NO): NO